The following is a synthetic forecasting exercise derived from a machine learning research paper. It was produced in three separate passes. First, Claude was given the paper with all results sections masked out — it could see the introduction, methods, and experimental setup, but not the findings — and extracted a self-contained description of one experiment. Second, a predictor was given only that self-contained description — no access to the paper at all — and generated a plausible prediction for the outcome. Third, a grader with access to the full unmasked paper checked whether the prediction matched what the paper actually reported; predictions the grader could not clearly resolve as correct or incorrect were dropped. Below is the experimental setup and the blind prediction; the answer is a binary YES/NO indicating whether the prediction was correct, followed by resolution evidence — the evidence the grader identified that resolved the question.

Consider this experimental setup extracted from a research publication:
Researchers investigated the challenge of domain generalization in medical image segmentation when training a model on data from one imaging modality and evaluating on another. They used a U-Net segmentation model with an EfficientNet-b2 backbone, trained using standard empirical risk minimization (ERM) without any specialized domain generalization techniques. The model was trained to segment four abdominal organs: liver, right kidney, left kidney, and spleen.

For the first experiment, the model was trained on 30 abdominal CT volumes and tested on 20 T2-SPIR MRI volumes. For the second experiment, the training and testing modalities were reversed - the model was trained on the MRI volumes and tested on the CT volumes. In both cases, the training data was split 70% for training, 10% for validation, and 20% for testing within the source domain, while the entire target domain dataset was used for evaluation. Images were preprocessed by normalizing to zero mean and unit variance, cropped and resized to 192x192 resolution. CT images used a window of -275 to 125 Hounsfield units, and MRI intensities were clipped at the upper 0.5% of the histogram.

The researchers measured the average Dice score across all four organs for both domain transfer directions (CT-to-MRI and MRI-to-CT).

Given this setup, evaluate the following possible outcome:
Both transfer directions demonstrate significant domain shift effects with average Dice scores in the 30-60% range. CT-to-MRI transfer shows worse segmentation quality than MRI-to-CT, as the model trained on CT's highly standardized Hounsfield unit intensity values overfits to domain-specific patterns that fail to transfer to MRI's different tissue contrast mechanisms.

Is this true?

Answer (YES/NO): NO